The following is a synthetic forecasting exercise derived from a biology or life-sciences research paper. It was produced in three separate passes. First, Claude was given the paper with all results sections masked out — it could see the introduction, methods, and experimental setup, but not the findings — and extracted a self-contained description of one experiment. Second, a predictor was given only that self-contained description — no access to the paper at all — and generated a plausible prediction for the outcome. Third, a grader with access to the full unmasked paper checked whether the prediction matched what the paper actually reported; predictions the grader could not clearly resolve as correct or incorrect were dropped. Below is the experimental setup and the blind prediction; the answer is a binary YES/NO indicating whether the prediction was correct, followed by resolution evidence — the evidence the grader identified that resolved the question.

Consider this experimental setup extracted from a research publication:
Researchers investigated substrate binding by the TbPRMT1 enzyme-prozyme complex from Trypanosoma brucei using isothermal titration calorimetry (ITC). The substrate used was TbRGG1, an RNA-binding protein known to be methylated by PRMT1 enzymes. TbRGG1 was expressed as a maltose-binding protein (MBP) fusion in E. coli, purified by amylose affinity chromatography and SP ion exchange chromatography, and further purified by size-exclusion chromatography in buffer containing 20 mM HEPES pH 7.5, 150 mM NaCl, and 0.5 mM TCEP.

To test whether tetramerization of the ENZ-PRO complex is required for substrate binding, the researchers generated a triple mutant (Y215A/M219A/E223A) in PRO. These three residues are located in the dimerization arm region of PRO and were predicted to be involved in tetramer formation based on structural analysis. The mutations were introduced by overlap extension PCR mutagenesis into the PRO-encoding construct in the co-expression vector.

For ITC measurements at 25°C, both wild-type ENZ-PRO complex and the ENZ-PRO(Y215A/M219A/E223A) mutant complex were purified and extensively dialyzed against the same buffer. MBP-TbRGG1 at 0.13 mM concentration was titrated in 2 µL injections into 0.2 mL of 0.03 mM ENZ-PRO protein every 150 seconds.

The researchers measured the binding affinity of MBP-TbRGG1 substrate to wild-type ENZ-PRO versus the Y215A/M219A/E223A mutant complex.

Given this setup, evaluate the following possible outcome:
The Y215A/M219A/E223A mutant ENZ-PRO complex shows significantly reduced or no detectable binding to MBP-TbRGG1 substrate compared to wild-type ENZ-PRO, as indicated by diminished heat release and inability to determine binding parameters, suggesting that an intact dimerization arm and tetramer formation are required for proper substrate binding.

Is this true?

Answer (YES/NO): YES